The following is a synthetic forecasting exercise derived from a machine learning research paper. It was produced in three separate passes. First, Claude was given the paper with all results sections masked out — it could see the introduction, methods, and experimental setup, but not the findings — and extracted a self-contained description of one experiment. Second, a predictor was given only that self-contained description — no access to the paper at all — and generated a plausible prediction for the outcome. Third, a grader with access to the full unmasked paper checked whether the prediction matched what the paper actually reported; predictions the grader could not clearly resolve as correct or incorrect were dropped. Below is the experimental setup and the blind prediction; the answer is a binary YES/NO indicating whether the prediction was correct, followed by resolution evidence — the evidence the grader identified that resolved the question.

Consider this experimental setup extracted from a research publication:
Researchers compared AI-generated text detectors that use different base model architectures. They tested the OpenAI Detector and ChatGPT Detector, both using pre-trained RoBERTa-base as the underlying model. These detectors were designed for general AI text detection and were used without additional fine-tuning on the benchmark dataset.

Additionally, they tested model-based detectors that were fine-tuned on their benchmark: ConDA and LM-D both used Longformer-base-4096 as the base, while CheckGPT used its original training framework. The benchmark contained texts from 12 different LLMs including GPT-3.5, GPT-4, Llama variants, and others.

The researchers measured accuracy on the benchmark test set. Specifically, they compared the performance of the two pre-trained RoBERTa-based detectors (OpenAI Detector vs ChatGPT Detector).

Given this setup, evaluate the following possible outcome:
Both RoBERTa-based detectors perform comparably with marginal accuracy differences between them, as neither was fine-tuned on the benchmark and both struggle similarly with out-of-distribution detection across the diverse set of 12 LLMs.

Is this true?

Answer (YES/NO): NO